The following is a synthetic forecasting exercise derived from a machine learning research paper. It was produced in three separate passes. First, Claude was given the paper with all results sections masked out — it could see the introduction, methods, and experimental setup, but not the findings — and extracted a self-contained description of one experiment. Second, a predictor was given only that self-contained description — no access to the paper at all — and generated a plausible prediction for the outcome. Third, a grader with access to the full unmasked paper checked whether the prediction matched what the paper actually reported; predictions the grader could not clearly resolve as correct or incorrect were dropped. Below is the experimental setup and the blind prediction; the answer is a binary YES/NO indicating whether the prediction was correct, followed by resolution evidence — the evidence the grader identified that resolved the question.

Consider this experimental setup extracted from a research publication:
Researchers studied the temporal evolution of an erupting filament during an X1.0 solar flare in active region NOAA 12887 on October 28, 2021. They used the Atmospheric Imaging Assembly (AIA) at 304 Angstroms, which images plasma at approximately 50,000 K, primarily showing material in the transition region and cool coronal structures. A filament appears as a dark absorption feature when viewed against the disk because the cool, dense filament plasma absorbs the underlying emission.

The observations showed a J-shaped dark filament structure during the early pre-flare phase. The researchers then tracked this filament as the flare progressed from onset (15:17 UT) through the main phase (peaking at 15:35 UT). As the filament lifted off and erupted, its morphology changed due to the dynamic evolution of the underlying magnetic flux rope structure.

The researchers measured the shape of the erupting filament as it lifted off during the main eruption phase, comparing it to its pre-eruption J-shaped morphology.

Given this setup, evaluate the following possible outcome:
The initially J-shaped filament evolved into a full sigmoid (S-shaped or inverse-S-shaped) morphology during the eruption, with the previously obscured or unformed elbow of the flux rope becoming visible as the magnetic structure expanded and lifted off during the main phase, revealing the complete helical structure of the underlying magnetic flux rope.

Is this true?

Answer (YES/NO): NO